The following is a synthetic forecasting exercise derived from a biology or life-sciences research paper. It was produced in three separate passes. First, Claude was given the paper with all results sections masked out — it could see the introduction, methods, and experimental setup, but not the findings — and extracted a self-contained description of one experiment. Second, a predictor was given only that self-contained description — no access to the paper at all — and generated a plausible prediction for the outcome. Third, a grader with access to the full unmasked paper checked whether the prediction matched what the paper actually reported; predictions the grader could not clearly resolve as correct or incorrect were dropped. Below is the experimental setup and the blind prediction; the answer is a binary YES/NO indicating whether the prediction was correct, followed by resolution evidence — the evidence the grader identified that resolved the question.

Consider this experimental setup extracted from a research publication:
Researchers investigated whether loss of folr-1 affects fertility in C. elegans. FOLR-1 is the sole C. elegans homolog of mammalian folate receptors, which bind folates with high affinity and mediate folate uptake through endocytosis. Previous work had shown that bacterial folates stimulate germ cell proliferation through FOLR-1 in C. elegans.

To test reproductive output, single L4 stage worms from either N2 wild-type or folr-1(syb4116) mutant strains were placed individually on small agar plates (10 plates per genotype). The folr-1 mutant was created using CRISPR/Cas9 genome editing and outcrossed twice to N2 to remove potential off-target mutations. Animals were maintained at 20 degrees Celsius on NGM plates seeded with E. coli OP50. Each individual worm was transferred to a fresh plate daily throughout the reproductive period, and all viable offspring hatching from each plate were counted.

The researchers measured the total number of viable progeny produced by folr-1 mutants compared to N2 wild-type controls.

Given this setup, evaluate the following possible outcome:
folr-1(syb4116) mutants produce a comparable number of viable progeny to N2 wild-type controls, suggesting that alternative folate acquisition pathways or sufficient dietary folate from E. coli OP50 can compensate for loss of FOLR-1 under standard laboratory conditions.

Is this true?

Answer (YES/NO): YES